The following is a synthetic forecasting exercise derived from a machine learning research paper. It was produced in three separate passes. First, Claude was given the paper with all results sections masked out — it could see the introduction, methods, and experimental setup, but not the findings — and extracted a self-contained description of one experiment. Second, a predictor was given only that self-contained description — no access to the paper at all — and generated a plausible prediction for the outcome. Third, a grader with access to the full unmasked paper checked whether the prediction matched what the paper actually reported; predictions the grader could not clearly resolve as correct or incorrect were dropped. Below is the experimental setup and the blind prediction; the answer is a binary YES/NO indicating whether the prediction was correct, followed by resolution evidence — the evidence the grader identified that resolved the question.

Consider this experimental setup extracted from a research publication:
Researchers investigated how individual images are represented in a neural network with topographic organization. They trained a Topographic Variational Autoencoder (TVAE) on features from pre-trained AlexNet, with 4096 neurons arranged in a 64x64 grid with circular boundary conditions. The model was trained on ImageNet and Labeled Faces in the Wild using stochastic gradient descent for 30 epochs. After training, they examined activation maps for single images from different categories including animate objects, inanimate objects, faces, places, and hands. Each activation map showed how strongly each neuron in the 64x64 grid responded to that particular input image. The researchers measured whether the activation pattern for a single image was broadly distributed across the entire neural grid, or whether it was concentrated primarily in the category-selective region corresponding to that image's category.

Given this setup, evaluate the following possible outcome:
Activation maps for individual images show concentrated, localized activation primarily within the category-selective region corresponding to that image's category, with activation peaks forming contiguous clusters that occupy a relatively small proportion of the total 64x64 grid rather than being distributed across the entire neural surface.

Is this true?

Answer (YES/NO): NO